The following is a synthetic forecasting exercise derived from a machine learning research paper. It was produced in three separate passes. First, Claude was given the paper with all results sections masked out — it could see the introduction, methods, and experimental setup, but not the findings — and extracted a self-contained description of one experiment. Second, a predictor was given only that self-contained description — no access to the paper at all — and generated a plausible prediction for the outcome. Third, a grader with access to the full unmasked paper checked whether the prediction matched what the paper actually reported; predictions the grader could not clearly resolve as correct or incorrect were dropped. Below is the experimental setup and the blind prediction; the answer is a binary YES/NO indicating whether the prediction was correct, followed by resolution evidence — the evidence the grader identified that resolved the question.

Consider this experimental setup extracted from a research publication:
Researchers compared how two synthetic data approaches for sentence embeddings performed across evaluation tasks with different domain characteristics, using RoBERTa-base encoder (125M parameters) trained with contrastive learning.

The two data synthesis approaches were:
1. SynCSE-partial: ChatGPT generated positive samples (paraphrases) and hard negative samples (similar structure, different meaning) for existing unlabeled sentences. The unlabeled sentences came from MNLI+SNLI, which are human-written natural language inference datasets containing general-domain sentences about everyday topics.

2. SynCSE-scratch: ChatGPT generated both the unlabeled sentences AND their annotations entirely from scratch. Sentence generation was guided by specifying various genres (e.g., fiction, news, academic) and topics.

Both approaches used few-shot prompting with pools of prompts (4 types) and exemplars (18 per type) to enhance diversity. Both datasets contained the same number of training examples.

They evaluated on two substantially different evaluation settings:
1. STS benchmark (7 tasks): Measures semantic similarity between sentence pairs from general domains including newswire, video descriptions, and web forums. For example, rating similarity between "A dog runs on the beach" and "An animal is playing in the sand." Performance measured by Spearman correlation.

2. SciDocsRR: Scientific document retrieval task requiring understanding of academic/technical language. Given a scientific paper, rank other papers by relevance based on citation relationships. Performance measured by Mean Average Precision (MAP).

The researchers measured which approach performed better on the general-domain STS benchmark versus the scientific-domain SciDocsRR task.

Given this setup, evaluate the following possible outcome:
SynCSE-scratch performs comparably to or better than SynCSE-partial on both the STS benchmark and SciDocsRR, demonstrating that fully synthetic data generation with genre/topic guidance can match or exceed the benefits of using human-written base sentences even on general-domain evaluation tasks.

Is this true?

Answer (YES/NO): NO